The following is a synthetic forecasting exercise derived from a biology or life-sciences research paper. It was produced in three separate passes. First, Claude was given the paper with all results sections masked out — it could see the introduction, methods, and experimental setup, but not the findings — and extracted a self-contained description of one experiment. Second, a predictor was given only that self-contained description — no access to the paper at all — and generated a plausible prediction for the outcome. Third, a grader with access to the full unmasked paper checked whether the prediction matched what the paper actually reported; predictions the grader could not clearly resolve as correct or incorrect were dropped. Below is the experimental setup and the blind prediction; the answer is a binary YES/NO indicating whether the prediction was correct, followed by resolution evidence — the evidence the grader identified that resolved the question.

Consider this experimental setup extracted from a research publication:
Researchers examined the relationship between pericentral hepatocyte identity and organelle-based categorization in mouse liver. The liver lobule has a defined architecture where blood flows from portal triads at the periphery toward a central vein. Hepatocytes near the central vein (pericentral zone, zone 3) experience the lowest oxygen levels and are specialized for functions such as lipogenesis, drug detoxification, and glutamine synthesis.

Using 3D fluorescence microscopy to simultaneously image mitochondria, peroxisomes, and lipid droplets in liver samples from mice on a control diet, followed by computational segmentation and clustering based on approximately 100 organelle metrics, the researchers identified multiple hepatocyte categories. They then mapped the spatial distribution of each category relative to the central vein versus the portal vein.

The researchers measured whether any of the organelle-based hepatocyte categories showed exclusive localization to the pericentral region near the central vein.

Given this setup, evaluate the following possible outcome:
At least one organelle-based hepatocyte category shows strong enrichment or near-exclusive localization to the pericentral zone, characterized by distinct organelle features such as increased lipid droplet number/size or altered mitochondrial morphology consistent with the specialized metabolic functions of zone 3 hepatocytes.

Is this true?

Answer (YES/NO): YES